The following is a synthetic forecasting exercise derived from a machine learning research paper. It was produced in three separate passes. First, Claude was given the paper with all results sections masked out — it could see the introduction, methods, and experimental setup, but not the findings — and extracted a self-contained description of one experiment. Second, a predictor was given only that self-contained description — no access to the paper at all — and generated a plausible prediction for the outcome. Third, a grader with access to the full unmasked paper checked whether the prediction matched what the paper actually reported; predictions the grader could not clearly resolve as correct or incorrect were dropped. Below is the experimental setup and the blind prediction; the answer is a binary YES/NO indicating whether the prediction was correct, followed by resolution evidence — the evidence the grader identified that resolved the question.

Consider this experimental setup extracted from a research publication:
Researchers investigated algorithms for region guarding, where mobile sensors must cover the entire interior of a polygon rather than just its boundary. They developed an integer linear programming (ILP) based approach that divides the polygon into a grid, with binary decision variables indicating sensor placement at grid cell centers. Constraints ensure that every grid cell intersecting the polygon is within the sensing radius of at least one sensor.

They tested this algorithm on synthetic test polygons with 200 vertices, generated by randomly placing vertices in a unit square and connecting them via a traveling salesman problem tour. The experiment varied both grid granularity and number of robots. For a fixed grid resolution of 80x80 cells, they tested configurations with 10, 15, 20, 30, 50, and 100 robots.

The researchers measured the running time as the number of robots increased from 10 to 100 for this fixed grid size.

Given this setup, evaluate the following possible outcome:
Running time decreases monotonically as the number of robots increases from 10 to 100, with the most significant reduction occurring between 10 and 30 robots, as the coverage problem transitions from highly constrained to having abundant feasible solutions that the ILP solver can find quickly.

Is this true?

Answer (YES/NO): NO